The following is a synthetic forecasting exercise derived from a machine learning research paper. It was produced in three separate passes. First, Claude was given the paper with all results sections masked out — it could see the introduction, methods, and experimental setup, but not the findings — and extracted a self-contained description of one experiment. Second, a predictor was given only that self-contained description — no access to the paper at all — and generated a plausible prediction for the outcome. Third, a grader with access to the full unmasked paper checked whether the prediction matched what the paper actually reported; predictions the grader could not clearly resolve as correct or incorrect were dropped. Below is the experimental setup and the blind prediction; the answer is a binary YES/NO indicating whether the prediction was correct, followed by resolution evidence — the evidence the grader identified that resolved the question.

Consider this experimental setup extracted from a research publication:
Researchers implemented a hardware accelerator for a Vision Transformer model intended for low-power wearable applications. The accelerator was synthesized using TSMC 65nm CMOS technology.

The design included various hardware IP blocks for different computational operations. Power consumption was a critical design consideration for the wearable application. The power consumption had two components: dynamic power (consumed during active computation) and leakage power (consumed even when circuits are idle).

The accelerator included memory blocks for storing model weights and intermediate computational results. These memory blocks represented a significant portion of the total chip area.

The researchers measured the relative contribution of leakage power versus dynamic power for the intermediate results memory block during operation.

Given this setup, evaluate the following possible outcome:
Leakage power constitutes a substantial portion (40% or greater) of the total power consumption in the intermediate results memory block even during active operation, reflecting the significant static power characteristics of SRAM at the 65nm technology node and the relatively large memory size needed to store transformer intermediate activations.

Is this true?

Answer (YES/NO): YES